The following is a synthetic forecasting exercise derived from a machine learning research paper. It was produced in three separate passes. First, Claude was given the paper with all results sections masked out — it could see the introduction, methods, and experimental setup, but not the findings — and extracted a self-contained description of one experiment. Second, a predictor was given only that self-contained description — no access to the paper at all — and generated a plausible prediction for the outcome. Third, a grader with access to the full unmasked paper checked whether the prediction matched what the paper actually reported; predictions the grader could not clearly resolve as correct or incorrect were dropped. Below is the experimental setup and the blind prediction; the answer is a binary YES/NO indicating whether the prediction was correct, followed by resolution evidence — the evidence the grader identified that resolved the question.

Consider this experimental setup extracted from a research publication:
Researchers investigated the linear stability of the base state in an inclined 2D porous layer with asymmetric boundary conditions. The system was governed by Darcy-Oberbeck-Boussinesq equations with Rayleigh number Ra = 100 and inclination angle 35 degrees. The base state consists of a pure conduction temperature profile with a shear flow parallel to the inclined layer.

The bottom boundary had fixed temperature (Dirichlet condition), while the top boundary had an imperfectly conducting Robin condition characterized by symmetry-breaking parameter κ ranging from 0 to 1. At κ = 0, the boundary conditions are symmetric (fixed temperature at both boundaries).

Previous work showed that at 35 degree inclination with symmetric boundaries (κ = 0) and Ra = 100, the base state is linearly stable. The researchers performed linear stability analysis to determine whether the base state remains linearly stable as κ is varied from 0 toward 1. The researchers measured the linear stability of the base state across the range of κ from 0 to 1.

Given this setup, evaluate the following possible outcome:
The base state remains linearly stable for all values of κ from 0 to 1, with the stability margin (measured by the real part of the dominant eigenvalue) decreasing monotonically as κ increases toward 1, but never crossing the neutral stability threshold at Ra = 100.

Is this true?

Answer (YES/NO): NO